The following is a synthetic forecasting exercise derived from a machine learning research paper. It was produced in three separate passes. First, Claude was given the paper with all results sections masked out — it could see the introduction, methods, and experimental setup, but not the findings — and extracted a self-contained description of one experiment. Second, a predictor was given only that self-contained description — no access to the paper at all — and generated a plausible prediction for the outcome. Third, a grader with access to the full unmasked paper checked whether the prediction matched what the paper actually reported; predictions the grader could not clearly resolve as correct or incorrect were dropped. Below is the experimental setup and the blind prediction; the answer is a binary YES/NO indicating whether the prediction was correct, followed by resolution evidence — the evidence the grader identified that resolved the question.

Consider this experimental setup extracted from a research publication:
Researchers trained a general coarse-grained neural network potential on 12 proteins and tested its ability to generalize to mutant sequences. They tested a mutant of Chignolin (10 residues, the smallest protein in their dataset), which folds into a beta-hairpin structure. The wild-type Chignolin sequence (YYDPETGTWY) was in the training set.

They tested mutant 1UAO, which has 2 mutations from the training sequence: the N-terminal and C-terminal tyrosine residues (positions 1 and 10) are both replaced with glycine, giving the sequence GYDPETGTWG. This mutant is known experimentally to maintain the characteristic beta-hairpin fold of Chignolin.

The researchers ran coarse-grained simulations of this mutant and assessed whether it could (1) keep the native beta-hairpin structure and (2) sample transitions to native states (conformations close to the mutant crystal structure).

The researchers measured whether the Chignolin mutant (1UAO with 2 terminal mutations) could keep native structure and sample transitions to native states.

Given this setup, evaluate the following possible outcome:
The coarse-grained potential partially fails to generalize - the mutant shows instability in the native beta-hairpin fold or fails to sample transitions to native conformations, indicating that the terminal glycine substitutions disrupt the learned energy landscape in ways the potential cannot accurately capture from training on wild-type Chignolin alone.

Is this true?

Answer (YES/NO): YES